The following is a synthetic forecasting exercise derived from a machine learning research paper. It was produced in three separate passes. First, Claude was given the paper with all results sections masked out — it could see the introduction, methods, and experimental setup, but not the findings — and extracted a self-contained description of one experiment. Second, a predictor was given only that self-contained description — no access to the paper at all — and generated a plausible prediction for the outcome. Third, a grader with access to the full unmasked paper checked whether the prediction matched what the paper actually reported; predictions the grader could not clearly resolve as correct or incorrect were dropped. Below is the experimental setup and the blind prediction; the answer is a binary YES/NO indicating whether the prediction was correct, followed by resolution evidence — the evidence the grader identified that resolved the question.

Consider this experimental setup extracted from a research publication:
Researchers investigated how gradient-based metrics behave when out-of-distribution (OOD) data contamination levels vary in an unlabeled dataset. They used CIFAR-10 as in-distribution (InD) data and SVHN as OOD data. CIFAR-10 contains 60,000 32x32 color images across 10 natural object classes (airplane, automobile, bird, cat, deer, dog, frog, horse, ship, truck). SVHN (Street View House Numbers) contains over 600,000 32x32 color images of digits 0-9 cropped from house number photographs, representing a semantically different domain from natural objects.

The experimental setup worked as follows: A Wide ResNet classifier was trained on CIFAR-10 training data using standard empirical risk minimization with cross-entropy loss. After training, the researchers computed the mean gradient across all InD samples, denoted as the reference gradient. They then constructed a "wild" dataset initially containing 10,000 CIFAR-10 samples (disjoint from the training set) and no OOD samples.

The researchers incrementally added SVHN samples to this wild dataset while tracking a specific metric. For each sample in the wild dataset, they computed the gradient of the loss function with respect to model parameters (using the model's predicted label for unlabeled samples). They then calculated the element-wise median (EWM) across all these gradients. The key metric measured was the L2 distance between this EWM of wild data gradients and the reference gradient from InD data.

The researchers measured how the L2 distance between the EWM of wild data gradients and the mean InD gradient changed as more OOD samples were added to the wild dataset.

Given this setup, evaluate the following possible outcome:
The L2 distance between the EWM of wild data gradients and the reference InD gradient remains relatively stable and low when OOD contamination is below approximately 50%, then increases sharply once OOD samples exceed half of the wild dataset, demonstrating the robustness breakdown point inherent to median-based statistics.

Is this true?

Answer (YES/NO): NO